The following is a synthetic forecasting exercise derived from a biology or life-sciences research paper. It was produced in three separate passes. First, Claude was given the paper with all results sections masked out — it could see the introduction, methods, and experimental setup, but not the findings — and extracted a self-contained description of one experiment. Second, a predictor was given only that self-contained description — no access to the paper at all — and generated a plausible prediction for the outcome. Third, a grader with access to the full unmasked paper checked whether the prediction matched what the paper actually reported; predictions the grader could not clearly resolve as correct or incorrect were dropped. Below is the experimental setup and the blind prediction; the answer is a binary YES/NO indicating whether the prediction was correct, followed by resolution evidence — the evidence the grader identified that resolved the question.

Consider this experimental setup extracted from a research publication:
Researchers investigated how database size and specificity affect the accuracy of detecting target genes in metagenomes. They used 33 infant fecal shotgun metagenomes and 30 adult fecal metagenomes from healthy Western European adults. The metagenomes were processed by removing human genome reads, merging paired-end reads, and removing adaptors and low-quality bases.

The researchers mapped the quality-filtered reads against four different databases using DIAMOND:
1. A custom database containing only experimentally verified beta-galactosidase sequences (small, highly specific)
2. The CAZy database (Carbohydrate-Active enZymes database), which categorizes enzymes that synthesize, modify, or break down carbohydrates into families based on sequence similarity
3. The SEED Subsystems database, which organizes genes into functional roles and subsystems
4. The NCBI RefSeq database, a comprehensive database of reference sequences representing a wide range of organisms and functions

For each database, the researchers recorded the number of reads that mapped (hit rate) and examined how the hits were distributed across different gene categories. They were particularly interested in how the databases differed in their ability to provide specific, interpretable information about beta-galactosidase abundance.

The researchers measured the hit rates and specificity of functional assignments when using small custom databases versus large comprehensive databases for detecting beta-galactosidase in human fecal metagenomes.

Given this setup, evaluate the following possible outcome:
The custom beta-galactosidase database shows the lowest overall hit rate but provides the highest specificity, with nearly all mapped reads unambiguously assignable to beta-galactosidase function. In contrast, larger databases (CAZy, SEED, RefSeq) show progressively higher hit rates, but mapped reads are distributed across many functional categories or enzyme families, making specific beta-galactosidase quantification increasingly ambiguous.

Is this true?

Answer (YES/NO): NO